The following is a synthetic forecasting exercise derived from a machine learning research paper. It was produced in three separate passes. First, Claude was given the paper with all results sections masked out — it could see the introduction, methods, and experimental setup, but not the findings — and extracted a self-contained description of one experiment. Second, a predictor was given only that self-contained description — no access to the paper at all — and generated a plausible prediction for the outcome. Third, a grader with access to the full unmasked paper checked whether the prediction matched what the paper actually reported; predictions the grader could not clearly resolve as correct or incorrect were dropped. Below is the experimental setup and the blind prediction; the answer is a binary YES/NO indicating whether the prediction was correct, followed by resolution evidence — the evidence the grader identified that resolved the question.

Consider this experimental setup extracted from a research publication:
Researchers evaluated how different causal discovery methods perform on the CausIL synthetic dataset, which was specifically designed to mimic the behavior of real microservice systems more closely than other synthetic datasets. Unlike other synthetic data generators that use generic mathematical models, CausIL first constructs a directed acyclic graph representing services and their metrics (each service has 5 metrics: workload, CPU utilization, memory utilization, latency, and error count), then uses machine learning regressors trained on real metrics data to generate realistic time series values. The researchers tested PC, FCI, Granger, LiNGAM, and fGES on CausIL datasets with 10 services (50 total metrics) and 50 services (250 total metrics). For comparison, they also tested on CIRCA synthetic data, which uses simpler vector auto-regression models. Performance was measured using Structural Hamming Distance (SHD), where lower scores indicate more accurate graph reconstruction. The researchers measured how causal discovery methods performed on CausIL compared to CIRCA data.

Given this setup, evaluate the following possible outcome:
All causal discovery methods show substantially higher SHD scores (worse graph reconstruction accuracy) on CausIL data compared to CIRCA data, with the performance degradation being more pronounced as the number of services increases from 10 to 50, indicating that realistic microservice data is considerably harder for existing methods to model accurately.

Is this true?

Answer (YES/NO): NO